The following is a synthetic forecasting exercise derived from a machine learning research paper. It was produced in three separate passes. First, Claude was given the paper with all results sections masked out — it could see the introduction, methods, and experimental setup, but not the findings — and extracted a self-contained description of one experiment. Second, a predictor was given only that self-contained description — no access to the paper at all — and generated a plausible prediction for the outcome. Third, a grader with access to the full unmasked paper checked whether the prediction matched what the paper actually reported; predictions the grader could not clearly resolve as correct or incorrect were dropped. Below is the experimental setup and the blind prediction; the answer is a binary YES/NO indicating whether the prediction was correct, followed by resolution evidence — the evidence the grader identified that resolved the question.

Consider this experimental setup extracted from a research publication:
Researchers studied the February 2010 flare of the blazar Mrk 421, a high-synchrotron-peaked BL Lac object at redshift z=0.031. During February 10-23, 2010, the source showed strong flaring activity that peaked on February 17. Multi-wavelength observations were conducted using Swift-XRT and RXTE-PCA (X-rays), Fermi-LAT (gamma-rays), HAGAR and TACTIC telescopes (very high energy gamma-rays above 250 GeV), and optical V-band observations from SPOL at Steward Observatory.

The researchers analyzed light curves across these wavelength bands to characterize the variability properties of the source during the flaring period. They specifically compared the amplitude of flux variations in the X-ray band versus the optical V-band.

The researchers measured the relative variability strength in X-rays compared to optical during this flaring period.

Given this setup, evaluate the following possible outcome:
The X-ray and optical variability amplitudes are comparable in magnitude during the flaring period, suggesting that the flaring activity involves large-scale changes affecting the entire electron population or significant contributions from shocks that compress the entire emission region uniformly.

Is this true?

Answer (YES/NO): NO